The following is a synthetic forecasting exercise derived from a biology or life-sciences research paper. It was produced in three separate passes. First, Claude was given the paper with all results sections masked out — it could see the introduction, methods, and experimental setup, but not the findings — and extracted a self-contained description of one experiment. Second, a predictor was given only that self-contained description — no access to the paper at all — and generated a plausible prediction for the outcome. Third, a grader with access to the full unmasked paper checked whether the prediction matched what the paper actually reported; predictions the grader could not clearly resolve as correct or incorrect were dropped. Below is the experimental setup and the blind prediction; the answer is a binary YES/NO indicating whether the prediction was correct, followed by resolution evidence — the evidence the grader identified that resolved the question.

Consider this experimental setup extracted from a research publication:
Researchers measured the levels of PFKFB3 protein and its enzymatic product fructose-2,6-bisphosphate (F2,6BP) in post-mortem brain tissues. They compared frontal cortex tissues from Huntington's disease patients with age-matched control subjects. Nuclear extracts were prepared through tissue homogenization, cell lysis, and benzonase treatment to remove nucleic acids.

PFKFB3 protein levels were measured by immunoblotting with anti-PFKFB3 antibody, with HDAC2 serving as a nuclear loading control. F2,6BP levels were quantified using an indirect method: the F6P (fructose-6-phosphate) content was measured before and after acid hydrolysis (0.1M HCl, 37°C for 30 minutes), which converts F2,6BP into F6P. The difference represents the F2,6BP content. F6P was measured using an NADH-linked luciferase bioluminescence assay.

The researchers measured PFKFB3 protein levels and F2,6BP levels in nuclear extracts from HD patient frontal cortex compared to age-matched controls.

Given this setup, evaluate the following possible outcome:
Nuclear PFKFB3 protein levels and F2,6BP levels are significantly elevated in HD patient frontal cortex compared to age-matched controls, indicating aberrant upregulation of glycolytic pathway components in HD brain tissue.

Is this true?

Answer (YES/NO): NO